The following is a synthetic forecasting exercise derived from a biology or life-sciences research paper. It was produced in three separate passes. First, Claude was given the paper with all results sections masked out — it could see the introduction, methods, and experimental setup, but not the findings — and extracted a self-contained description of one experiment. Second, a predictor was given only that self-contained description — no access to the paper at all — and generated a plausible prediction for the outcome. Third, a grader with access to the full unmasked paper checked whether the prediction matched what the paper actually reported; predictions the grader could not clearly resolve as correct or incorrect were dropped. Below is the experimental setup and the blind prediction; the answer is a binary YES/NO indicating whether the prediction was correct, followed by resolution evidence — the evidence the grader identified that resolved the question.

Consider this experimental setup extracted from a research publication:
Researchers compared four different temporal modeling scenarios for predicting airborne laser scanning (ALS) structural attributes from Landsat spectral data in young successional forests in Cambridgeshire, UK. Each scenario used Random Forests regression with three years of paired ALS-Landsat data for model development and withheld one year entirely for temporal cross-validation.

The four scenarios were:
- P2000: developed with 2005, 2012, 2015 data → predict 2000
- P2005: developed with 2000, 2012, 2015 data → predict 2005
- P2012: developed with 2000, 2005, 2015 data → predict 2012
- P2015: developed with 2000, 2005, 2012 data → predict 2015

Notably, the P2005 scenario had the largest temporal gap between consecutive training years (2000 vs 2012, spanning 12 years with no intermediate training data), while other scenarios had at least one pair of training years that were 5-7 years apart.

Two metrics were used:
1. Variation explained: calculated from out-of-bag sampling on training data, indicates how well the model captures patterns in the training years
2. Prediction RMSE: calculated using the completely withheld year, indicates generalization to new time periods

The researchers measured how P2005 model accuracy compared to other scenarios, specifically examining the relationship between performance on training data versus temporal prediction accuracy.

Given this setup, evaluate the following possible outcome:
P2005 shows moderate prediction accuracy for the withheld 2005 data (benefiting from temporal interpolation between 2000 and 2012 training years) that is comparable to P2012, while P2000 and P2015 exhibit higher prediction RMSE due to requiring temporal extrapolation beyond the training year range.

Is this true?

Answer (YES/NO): NO